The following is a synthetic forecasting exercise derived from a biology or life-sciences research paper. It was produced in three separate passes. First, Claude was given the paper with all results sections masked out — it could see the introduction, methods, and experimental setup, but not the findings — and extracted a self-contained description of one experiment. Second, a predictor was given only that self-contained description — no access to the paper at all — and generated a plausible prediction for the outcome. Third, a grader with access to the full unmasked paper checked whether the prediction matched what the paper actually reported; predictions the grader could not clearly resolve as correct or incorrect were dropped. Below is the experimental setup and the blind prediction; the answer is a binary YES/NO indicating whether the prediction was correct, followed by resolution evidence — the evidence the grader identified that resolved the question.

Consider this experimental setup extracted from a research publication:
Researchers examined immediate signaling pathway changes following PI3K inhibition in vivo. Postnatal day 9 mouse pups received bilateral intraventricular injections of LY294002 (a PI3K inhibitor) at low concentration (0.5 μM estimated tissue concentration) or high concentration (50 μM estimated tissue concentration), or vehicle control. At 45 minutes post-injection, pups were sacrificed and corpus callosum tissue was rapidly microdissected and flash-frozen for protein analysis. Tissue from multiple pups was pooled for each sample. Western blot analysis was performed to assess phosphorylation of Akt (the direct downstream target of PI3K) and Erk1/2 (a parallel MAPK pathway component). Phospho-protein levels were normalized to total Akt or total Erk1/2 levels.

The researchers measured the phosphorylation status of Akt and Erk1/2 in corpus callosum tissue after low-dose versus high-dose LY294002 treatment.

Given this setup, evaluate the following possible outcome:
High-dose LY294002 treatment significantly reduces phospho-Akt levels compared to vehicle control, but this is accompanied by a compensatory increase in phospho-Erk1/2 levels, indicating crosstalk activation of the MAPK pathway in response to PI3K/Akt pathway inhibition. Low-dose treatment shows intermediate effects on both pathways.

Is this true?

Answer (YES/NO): NO